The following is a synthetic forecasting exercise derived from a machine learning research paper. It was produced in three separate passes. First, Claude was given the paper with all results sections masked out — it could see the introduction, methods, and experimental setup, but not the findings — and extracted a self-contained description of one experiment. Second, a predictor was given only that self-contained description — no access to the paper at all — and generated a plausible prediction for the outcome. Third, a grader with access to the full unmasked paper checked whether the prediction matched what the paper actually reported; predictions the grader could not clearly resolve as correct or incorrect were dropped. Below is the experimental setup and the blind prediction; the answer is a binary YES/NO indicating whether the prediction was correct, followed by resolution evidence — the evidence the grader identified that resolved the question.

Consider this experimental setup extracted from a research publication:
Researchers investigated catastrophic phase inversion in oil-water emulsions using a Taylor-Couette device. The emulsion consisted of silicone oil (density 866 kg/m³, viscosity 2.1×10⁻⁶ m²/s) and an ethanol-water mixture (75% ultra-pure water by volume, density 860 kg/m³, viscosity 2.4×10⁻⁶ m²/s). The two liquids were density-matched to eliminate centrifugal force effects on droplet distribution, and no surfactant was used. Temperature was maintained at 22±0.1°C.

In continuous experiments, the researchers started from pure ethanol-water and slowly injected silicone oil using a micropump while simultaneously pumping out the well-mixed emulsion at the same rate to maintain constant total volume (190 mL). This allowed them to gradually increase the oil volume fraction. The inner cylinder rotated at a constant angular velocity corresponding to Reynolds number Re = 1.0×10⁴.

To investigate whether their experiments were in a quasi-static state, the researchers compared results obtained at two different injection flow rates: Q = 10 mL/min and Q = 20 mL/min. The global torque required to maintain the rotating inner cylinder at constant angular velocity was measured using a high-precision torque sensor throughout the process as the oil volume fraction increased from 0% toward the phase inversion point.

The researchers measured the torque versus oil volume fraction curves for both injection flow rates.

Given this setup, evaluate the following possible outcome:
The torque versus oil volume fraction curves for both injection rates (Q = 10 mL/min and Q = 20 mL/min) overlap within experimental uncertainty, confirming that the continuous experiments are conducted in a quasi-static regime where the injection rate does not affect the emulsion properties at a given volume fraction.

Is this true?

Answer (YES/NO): YES